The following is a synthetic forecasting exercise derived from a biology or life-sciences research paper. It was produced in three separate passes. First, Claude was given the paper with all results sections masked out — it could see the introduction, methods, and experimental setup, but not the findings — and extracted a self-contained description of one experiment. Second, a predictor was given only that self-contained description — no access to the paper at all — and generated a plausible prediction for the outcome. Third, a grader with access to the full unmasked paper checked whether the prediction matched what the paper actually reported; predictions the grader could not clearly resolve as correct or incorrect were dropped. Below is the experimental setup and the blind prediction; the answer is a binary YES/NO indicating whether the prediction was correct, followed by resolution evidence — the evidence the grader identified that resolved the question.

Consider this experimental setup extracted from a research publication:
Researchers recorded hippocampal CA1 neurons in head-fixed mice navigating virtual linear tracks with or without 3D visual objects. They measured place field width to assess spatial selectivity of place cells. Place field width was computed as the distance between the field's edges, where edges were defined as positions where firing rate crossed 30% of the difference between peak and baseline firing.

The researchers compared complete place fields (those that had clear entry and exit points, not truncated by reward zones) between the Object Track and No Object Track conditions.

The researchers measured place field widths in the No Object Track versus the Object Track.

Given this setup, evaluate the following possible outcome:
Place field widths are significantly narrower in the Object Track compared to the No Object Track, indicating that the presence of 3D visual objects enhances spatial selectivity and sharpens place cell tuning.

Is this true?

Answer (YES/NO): NO